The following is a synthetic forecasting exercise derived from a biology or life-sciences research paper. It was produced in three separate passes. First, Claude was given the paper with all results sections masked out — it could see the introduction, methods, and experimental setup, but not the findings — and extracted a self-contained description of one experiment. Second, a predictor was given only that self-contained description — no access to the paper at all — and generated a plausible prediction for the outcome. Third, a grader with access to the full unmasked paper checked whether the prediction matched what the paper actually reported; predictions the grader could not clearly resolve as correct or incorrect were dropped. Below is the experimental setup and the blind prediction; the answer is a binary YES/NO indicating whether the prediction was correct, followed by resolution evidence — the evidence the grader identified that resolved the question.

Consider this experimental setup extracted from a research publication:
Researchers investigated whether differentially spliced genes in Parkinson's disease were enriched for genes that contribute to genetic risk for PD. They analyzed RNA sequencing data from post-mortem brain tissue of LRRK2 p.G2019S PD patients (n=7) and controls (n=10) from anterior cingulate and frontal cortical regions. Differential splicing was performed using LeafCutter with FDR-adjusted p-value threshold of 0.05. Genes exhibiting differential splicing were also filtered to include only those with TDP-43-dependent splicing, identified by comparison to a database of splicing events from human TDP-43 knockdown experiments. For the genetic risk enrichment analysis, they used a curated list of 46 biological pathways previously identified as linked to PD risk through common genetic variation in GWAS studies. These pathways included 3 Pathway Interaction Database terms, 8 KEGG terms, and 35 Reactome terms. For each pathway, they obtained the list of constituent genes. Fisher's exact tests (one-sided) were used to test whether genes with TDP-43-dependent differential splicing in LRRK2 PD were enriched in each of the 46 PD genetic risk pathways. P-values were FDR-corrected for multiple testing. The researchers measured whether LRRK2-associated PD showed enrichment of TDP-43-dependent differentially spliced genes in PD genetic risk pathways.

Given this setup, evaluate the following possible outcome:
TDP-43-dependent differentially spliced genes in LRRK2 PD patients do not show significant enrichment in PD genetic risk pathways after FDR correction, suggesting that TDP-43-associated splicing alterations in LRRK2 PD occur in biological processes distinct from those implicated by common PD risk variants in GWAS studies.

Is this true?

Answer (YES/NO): NO